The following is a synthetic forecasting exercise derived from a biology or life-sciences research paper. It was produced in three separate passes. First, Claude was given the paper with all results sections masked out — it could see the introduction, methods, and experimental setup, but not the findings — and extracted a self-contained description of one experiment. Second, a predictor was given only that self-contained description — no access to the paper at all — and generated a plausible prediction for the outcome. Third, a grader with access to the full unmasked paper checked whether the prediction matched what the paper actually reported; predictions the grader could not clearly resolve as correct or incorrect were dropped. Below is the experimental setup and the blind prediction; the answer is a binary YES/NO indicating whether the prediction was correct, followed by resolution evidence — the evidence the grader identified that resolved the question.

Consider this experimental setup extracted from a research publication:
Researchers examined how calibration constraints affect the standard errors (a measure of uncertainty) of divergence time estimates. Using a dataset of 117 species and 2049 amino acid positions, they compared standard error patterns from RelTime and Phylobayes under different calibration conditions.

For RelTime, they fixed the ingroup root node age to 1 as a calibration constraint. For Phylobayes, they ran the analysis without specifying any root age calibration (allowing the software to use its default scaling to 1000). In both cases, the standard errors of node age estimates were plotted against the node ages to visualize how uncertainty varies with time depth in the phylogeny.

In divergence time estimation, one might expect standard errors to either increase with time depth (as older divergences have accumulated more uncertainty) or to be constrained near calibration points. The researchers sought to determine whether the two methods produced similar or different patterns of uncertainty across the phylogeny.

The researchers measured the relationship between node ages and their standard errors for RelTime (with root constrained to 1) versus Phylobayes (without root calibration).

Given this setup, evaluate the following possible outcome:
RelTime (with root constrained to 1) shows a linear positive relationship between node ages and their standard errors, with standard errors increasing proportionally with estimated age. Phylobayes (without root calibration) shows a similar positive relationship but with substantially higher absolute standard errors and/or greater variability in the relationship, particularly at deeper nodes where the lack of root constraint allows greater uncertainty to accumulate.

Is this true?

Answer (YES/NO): NO